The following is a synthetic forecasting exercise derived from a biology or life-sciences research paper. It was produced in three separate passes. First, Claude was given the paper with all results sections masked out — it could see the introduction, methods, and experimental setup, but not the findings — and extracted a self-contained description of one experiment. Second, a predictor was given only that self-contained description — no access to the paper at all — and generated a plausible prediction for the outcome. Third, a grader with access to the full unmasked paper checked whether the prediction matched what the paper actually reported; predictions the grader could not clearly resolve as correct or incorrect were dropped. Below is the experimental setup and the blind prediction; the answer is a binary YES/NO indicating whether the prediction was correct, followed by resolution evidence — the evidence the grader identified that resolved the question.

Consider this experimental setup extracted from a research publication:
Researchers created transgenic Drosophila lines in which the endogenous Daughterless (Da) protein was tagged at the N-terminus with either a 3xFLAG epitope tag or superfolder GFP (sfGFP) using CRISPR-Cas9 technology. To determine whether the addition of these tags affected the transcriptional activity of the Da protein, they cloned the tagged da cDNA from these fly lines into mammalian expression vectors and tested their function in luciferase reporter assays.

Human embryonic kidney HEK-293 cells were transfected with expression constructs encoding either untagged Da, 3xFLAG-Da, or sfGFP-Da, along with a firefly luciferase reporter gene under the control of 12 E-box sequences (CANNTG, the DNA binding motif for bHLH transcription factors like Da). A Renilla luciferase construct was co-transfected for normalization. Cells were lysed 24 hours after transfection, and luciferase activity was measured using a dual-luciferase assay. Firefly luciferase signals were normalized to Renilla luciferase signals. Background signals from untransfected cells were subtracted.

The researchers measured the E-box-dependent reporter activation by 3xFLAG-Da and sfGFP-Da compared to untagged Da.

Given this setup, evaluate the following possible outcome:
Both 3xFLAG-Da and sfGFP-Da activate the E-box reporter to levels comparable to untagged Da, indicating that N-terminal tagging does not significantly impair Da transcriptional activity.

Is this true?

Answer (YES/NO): NO